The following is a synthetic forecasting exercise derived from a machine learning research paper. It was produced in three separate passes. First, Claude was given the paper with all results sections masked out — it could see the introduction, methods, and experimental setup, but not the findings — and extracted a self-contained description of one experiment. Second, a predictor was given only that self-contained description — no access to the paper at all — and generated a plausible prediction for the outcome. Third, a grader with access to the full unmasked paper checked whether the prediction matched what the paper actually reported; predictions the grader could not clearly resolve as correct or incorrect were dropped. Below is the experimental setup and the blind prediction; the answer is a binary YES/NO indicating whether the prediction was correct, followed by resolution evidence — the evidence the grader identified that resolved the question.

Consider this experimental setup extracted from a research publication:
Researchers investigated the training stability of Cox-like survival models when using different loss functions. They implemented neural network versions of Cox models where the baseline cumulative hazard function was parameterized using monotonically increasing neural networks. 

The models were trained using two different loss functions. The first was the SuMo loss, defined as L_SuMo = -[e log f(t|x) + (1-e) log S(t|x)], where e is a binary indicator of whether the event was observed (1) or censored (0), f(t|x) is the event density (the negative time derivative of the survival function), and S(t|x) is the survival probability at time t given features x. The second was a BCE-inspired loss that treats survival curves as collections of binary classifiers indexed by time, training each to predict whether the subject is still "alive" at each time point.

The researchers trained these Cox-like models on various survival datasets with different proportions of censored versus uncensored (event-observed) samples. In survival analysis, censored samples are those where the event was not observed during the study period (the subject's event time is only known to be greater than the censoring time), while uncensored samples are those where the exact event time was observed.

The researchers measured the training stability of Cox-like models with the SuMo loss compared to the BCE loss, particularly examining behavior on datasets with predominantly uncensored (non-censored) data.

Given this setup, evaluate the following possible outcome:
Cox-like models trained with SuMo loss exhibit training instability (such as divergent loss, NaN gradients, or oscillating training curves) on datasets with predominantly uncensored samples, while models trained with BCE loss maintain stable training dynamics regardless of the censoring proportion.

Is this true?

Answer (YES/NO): NO